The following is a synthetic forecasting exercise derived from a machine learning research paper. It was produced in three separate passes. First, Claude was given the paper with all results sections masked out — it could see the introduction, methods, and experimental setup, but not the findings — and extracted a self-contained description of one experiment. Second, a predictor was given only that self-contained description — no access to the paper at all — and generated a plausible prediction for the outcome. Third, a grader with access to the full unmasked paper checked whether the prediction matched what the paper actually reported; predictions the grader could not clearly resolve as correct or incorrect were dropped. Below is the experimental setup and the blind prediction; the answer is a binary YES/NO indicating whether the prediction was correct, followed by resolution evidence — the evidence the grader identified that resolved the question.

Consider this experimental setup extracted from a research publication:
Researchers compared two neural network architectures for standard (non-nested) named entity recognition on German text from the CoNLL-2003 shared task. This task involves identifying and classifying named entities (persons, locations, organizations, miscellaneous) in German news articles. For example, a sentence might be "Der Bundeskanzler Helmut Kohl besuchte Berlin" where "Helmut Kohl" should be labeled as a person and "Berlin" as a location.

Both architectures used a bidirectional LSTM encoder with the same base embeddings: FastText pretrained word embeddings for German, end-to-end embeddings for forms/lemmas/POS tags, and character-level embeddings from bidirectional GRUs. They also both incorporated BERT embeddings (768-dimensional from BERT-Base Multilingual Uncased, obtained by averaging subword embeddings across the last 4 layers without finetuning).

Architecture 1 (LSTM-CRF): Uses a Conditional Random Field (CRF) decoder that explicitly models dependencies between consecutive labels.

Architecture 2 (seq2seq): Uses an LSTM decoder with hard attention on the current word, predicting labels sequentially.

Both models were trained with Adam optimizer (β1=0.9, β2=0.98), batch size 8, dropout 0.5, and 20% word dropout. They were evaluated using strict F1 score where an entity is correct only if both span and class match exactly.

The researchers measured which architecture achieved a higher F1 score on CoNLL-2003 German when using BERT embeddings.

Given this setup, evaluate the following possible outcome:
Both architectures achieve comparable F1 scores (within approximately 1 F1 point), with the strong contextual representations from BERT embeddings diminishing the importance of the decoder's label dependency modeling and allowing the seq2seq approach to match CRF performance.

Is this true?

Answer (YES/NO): NO